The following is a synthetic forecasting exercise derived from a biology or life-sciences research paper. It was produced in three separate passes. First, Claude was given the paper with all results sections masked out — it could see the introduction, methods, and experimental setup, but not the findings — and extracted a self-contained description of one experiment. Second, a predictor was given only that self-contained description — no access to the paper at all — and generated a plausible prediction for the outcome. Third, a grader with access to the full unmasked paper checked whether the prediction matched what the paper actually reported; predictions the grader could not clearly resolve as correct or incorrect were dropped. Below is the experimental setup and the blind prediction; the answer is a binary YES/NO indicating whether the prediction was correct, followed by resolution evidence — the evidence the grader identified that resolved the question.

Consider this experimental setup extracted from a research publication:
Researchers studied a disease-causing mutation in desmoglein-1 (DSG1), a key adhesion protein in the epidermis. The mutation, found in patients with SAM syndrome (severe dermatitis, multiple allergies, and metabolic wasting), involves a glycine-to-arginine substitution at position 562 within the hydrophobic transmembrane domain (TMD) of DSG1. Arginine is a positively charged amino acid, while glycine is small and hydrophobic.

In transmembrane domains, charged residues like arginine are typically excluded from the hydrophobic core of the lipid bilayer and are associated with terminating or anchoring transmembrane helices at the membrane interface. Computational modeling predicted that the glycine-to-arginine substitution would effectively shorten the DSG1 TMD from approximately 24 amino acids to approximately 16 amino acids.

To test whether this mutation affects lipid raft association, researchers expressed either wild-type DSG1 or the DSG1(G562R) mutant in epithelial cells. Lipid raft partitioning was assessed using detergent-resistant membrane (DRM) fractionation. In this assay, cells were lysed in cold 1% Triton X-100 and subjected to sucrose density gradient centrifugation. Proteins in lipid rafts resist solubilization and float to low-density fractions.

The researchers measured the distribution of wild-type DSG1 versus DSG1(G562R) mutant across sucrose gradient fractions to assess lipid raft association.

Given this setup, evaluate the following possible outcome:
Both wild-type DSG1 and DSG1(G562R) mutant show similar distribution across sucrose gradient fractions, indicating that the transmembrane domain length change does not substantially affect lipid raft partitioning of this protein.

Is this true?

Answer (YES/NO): NO